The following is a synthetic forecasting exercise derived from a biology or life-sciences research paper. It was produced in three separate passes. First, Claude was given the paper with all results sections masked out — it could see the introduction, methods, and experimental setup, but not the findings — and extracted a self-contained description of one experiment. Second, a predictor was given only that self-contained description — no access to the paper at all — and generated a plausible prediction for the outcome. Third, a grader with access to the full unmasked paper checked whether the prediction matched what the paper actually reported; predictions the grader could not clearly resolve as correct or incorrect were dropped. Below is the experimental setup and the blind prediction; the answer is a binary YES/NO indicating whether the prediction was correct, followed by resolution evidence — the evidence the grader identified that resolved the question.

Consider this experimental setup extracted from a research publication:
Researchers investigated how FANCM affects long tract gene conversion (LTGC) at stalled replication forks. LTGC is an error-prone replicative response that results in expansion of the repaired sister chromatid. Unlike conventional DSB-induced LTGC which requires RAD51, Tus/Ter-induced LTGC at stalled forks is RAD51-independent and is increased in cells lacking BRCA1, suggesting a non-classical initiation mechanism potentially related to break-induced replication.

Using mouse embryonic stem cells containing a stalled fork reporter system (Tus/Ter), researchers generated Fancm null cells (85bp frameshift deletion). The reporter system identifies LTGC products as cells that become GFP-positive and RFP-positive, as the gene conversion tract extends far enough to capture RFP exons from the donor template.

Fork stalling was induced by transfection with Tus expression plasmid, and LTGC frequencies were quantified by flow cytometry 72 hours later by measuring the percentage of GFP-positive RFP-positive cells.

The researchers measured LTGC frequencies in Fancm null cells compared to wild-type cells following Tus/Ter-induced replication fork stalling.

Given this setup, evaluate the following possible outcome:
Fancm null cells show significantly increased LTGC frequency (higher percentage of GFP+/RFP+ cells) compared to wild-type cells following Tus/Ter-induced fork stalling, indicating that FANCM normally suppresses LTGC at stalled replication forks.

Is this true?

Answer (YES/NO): YES